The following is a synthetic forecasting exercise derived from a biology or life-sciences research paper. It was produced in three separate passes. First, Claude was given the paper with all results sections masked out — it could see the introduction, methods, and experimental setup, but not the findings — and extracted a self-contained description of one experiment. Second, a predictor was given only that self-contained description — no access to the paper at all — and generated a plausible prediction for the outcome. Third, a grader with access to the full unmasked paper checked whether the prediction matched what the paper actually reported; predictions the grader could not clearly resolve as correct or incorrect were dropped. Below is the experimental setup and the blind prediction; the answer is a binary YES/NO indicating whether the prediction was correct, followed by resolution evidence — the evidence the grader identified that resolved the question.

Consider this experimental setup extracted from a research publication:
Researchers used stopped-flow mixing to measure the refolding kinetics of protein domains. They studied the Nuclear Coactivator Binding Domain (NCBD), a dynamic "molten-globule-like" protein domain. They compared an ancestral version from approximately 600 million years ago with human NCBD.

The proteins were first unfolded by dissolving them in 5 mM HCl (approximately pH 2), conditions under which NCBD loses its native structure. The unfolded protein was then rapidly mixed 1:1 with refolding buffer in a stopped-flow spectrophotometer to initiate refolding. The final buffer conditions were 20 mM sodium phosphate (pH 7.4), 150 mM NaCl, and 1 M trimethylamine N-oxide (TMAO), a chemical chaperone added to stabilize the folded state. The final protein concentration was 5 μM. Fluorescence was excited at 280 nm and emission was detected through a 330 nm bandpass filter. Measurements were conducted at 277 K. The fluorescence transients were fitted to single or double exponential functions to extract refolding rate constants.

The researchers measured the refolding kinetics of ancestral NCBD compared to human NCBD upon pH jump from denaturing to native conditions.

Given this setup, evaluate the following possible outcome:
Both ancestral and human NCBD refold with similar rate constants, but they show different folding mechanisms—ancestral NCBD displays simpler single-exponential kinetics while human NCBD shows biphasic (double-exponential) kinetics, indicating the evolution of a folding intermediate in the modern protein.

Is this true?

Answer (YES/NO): YES